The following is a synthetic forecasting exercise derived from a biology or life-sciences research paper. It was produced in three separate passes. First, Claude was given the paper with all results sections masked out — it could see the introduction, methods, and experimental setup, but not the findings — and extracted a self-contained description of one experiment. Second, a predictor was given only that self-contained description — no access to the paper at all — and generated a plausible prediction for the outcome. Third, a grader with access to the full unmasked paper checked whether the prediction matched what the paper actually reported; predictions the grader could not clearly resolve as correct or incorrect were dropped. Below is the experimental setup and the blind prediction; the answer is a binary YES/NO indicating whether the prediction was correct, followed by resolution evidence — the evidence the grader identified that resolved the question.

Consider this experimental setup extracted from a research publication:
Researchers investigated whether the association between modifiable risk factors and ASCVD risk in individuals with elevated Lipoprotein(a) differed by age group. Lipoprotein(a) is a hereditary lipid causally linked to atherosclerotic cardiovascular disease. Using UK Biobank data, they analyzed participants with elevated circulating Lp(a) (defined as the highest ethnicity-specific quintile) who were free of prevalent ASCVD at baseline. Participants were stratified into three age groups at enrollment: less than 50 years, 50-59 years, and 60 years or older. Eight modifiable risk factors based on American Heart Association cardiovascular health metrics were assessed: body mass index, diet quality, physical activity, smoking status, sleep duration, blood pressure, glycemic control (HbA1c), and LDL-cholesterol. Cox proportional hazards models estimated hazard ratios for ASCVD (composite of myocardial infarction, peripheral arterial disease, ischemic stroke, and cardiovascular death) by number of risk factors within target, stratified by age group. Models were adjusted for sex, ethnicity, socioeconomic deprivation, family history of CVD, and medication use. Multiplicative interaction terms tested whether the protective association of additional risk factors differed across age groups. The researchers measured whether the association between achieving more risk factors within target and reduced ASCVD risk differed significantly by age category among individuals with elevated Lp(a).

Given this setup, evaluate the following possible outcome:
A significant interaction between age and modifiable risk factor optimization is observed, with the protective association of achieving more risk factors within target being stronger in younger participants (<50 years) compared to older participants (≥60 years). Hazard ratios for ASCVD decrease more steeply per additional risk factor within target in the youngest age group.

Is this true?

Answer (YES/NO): NO